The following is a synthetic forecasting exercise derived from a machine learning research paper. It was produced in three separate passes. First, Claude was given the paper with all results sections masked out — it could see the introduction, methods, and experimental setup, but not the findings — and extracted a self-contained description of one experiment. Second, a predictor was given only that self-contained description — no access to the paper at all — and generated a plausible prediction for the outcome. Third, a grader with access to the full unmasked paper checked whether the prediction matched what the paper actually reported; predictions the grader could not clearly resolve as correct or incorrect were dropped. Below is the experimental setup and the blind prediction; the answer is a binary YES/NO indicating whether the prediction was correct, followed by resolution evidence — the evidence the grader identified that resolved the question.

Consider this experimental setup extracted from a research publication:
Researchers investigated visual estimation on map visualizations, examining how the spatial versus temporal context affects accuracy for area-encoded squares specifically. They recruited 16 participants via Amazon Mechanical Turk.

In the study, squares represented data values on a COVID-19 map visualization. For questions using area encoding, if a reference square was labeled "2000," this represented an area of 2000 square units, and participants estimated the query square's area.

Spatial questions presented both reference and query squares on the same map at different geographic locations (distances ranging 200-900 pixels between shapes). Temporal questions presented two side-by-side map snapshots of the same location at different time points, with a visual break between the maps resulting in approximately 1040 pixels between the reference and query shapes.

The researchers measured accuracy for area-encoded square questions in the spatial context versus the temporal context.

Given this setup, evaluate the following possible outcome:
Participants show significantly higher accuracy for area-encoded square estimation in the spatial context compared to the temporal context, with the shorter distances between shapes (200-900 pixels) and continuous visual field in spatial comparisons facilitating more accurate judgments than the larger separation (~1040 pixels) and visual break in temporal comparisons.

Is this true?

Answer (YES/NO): NO